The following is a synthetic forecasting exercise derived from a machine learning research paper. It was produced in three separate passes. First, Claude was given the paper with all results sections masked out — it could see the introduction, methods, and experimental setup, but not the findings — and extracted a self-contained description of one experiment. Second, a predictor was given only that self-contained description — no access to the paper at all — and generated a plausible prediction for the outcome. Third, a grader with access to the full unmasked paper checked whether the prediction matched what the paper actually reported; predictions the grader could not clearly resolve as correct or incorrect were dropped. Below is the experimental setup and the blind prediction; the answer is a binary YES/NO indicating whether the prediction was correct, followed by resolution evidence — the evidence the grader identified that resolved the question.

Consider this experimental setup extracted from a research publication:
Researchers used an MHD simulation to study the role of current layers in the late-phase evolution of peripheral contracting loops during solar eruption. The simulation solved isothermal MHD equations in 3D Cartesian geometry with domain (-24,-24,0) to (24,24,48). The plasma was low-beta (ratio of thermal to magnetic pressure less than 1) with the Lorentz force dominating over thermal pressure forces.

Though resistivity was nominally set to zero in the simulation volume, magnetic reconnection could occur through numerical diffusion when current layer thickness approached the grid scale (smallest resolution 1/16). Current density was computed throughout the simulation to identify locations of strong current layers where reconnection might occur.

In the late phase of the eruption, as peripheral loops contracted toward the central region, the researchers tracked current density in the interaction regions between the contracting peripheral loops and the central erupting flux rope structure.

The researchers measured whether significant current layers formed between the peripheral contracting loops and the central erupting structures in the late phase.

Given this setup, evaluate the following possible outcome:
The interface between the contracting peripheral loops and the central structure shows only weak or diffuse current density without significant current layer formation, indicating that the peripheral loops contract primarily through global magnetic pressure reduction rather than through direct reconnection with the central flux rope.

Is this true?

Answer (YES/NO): NO